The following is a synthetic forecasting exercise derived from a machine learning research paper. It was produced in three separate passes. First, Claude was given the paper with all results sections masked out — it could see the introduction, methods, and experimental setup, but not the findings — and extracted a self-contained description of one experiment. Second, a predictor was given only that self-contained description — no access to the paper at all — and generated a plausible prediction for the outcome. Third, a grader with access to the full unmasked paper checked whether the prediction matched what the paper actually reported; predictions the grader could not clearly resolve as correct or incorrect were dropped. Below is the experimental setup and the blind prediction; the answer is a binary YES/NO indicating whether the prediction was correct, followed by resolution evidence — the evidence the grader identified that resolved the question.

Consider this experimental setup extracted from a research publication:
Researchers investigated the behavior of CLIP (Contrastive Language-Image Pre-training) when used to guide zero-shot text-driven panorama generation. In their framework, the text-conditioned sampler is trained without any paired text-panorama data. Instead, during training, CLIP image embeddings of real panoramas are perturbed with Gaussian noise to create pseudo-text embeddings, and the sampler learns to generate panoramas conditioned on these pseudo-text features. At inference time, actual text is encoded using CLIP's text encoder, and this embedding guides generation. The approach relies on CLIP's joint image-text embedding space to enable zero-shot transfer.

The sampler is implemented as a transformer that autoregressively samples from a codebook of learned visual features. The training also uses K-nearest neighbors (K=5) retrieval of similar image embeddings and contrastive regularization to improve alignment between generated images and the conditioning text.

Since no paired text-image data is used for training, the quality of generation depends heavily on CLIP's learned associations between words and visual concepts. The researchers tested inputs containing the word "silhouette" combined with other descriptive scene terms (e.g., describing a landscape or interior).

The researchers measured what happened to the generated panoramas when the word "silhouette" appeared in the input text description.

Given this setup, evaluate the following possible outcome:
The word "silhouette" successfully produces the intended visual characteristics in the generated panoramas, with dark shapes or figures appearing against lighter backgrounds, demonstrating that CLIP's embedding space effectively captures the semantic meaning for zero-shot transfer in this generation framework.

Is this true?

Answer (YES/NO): NO